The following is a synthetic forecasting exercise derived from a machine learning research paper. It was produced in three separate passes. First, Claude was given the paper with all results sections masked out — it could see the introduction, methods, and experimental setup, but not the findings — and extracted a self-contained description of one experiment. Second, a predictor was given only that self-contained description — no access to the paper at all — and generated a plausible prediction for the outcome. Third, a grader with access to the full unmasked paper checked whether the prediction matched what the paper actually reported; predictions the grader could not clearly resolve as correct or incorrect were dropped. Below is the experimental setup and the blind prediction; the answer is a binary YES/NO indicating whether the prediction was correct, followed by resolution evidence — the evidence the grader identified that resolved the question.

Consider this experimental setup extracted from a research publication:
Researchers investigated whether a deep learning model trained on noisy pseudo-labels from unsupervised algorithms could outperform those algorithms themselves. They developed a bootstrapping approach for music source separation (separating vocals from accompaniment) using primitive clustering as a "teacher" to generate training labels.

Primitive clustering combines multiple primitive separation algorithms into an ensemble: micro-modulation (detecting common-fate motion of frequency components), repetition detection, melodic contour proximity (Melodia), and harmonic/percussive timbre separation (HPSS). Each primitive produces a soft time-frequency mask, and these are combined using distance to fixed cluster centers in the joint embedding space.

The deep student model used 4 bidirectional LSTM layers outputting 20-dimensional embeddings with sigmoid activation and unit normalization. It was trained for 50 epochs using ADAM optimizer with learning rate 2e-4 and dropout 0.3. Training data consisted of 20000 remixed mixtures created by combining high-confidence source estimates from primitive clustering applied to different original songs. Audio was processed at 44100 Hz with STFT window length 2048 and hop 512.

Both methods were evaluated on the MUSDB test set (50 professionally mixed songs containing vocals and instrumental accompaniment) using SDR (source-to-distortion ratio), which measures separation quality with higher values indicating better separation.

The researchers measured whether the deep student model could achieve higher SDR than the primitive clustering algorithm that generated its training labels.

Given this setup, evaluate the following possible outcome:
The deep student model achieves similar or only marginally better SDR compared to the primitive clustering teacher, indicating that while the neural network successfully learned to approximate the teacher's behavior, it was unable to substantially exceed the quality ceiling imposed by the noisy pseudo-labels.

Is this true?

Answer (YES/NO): NO